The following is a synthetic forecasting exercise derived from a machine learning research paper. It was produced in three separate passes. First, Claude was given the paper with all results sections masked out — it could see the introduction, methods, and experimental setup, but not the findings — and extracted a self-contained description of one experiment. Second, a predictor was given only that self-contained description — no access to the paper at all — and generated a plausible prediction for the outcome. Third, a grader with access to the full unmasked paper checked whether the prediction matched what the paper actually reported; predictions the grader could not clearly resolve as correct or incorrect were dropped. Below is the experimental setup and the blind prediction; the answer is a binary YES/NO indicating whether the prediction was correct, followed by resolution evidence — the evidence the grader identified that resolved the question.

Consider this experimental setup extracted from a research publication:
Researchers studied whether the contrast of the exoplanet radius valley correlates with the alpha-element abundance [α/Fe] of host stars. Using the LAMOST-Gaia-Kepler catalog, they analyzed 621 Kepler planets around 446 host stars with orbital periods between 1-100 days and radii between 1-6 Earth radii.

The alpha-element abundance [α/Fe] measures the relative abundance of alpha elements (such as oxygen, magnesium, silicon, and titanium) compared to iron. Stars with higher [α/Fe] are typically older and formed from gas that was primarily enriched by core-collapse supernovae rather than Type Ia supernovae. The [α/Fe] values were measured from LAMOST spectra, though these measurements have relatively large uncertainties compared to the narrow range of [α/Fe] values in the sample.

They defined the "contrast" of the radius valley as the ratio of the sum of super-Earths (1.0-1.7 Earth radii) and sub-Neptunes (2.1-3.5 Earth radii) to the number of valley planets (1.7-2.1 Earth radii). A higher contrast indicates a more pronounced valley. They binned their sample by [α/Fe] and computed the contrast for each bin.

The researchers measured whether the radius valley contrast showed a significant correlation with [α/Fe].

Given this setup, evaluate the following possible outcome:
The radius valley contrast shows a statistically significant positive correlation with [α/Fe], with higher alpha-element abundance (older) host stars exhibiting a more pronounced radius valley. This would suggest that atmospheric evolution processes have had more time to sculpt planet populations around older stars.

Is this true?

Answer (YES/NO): NO